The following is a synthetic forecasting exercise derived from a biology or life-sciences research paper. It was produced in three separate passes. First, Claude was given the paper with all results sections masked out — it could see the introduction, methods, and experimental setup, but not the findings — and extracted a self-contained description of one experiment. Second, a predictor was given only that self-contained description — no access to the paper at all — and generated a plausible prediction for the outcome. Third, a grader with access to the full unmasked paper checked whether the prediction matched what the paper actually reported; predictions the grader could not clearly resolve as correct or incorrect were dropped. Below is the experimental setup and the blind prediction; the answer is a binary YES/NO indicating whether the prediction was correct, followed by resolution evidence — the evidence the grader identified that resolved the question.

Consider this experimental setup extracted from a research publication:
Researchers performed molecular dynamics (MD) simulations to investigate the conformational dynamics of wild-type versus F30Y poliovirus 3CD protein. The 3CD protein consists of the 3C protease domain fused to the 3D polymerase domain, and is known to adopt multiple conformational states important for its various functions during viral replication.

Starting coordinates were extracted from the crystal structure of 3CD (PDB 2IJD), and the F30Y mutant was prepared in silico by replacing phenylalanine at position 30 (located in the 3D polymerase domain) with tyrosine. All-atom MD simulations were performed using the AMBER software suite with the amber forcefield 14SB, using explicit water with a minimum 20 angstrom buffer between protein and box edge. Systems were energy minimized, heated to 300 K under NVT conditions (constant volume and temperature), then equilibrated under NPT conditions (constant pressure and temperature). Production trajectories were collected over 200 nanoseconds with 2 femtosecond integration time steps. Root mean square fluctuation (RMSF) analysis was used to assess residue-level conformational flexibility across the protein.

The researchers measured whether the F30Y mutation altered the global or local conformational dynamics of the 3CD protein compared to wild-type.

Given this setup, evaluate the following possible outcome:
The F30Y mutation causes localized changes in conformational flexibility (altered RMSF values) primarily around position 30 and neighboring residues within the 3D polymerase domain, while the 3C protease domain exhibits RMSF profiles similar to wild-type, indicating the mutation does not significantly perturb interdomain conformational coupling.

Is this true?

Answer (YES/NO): NO